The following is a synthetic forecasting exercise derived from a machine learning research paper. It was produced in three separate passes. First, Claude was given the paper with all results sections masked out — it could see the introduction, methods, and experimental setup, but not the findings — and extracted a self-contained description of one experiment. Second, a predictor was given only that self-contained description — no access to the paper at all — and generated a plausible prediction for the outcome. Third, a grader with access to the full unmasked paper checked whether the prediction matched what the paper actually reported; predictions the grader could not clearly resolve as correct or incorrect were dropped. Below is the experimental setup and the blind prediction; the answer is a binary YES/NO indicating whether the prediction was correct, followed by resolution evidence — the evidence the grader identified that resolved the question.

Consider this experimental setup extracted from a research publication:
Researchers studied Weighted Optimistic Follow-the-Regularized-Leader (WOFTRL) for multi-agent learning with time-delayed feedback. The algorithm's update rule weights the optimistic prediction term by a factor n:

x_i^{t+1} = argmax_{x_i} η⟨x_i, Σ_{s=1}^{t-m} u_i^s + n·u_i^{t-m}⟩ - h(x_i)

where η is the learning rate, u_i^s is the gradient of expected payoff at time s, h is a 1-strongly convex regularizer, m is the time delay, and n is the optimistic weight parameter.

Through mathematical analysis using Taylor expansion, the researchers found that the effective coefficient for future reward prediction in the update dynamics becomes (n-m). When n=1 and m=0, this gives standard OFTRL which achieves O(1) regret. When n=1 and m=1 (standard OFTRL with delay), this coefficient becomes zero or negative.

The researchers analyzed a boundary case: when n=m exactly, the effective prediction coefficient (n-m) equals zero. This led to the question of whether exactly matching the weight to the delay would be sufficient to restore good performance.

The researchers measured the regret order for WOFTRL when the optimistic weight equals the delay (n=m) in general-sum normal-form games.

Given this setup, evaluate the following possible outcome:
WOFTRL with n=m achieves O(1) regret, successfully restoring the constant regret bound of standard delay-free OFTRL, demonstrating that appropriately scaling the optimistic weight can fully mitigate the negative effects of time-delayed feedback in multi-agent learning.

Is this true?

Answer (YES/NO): NO